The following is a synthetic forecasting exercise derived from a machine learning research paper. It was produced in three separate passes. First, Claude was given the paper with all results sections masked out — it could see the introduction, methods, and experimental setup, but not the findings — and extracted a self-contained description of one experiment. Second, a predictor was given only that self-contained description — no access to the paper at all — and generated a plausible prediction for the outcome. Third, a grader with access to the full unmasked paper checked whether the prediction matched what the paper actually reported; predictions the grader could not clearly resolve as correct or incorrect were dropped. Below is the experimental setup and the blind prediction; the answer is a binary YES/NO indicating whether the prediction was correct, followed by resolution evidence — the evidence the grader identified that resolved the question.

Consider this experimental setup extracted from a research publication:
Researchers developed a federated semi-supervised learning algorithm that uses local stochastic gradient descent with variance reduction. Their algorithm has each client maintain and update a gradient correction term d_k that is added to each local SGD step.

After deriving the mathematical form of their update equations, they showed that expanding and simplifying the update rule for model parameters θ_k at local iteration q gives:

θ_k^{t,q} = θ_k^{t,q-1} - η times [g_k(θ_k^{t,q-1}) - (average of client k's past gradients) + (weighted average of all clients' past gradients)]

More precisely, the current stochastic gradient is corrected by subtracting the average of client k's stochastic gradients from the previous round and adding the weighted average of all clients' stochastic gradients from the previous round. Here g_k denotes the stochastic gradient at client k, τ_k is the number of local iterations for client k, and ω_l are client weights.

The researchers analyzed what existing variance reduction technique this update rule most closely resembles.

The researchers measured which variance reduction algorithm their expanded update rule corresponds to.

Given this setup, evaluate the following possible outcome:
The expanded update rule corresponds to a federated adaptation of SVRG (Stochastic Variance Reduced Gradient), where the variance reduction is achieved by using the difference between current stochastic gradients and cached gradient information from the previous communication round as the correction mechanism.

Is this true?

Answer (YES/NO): NO